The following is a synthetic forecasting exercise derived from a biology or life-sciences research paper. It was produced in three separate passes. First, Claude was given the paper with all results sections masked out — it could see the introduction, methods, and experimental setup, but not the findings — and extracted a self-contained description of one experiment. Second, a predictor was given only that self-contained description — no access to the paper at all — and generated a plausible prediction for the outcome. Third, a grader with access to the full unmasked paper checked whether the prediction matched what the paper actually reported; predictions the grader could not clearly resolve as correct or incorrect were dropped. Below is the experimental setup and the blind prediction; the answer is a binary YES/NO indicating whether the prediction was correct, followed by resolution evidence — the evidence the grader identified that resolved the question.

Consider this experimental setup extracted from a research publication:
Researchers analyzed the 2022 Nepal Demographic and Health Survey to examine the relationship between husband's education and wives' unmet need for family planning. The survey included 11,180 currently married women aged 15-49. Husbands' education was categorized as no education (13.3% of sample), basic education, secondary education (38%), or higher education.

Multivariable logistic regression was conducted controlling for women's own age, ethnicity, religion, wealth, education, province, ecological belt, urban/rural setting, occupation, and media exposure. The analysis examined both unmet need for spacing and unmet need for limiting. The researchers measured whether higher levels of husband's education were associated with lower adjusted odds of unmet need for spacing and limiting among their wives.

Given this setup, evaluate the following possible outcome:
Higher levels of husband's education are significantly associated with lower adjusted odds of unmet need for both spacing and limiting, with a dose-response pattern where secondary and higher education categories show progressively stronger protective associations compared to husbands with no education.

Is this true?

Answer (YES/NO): YES